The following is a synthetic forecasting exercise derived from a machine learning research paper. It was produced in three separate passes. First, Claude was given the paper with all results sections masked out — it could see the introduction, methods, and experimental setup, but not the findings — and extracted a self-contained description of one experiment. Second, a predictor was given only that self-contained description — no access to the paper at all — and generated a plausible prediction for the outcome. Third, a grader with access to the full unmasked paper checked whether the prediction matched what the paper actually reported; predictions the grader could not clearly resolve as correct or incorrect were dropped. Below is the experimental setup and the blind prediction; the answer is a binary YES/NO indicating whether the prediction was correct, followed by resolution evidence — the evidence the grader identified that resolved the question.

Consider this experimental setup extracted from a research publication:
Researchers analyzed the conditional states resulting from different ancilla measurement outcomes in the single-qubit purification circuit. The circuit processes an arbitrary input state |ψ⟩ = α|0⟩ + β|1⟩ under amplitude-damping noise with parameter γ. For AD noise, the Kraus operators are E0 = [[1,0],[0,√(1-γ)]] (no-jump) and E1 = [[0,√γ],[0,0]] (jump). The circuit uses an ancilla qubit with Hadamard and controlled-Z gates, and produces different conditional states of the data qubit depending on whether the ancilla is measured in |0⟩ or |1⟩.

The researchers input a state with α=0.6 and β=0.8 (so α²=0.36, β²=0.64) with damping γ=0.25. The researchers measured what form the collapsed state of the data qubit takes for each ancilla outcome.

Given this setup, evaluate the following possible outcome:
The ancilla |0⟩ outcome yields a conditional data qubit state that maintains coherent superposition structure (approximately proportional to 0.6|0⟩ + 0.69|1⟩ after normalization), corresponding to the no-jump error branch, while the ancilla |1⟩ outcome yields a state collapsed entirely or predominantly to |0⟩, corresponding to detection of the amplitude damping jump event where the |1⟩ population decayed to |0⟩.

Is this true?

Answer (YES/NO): YES